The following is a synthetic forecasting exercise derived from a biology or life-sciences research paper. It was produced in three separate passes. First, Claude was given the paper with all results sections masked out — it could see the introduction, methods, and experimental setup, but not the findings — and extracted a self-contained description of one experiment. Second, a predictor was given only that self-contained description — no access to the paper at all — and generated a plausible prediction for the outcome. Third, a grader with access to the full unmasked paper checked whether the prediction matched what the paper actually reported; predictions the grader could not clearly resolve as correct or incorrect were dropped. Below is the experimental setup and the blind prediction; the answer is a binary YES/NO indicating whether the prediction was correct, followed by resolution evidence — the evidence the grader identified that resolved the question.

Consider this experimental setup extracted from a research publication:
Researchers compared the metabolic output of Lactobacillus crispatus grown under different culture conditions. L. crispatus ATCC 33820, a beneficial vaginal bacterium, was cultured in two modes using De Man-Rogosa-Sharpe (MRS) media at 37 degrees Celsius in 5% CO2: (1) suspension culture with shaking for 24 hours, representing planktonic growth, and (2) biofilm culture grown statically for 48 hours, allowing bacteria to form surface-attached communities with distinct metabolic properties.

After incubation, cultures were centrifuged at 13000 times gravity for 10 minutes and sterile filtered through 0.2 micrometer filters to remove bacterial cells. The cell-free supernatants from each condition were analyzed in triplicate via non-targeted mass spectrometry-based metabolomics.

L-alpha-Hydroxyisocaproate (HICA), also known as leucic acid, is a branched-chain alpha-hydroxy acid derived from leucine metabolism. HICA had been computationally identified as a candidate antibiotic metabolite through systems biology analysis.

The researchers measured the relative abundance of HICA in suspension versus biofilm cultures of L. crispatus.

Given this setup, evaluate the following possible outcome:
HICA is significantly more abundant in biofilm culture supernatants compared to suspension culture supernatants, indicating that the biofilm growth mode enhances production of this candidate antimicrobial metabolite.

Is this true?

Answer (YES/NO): YES